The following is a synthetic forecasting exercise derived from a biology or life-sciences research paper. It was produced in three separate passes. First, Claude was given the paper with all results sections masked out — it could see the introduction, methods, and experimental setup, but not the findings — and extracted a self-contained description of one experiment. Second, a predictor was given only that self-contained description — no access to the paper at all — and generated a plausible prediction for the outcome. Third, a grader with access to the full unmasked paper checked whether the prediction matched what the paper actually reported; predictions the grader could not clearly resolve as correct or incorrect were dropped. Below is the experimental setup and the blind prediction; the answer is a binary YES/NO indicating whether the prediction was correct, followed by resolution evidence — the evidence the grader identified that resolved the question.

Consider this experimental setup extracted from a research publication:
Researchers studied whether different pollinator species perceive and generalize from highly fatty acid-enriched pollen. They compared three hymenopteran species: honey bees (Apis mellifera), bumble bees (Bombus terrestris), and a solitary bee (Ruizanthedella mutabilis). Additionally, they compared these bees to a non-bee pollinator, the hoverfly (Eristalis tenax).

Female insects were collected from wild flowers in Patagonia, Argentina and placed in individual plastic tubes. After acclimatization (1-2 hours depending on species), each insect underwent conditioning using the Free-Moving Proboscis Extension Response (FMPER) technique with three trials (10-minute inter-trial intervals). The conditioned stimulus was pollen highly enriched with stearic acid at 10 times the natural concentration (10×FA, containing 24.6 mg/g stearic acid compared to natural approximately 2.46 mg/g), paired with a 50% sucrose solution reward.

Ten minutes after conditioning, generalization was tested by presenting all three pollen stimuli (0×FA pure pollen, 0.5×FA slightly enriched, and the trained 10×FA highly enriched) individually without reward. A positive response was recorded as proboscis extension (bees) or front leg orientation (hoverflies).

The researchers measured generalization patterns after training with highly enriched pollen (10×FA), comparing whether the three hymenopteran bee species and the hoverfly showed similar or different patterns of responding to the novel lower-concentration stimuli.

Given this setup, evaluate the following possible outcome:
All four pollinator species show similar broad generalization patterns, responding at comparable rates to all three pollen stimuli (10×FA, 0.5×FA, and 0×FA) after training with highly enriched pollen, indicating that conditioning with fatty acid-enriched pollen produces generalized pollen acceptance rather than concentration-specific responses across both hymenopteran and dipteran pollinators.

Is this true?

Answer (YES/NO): NO